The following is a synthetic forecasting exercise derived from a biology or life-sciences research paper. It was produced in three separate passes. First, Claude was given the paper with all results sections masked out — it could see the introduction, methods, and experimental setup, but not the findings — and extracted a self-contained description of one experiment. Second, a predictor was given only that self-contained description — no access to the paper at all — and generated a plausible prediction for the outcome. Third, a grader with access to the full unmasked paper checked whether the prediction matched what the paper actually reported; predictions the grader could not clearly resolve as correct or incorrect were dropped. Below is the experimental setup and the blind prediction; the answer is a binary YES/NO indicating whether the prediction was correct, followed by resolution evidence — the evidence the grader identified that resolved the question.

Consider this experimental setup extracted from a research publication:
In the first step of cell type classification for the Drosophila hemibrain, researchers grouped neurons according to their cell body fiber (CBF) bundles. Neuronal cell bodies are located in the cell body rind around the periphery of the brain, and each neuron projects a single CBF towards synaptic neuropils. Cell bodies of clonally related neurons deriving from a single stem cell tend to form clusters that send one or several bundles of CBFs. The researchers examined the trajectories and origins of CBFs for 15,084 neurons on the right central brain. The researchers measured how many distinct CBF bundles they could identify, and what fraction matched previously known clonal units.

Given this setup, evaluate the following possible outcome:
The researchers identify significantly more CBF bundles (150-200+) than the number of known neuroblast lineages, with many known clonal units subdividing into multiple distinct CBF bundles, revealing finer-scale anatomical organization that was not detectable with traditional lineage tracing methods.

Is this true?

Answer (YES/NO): YES